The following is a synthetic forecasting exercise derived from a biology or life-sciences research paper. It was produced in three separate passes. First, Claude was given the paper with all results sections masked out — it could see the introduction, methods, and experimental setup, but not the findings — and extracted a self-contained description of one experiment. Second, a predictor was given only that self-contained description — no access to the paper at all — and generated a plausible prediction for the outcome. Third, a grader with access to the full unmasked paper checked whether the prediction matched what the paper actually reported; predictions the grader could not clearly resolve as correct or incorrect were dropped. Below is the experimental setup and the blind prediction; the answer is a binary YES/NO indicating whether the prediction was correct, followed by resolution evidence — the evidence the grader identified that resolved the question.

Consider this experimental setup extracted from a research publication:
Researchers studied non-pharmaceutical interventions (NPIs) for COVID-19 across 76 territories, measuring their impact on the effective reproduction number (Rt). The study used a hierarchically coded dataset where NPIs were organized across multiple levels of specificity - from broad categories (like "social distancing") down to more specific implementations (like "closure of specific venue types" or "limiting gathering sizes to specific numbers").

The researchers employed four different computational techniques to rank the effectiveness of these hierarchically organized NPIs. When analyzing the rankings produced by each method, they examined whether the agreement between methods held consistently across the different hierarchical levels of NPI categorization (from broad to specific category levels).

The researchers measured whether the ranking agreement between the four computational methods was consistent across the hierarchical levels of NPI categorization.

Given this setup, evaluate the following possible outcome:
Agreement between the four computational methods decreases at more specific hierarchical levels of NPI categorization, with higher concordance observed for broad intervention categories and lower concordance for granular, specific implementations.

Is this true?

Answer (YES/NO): NO